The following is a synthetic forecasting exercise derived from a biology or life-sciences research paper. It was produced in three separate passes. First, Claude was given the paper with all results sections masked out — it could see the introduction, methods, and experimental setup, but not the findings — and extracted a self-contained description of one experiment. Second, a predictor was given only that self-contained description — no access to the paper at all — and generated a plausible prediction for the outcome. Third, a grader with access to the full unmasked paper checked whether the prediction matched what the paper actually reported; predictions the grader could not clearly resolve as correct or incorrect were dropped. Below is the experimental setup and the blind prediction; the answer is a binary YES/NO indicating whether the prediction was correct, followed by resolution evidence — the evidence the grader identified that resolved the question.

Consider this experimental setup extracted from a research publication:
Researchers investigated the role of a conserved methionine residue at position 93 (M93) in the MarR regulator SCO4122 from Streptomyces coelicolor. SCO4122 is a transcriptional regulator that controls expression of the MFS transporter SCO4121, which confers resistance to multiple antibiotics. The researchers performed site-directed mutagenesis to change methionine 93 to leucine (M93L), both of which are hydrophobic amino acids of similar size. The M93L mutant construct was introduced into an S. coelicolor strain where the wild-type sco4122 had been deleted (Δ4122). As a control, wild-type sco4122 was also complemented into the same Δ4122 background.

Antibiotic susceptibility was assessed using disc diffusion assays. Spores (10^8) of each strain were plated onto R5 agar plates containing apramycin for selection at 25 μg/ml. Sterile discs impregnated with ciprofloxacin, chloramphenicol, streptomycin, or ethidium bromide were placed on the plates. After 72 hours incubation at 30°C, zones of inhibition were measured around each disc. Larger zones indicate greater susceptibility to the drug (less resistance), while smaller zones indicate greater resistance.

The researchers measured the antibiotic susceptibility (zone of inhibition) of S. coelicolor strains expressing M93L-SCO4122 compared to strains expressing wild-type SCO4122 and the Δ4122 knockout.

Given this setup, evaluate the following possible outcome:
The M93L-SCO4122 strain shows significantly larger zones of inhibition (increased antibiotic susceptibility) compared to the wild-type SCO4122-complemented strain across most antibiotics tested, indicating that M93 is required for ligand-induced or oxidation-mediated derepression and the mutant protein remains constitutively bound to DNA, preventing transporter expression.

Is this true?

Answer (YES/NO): NO